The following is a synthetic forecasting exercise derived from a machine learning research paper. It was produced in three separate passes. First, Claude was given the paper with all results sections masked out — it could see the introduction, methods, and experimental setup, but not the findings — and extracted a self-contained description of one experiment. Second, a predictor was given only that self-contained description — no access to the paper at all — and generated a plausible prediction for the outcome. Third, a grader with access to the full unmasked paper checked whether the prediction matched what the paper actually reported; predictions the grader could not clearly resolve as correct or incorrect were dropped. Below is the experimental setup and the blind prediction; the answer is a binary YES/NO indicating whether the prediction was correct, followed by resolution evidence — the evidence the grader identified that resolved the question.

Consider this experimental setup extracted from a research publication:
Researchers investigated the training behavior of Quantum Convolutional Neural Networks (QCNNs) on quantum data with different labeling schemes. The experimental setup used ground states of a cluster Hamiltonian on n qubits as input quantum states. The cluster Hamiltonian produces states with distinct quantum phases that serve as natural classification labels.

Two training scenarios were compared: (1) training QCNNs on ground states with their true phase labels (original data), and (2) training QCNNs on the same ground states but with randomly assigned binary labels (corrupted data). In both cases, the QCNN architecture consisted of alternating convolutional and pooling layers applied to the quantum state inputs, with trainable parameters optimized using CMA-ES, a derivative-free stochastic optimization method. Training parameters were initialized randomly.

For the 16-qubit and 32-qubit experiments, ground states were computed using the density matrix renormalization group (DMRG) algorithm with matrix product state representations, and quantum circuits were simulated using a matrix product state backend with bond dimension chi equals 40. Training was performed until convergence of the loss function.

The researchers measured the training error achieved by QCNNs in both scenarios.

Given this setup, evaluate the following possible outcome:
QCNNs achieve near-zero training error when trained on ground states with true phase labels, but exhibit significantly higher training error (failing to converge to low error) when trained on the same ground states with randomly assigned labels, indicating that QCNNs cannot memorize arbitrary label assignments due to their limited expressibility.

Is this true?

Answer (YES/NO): NO